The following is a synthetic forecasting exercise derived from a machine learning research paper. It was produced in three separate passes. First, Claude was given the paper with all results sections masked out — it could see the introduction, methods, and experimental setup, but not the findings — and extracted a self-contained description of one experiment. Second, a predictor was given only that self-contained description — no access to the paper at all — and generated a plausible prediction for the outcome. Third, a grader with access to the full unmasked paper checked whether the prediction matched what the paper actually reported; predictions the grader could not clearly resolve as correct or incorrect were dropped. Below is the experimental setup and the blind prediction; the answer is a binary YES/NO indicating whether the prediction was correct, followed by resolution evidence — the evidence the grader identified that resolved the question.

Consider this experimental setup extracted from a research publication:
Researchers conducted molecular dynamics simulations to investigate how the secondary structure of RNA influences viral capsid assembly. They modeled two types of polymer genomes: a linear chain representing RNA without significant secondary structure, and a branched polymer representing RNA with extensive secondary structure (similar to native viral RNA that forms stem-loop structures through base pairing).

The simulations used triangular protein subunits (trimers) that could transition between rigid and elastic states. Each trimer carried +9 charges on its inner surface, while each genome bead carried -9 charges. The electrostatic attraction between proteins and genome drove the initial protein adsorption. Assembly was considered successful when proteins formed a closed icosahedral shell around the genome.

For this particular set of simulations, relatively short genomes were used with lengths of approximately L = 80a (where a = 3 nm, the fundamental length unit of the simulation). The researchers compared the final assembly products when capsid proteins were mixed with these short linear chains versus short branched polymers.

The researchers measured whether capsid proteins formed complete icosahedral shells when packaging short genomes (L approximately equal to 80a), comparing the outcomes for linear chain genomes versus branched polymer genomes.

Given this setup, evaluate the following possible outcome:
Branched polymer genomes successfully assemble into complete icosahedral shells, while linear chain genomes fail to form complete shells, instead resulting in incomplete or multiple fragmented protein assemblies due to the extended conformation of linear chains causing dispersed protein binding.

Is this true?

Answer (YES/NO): NO